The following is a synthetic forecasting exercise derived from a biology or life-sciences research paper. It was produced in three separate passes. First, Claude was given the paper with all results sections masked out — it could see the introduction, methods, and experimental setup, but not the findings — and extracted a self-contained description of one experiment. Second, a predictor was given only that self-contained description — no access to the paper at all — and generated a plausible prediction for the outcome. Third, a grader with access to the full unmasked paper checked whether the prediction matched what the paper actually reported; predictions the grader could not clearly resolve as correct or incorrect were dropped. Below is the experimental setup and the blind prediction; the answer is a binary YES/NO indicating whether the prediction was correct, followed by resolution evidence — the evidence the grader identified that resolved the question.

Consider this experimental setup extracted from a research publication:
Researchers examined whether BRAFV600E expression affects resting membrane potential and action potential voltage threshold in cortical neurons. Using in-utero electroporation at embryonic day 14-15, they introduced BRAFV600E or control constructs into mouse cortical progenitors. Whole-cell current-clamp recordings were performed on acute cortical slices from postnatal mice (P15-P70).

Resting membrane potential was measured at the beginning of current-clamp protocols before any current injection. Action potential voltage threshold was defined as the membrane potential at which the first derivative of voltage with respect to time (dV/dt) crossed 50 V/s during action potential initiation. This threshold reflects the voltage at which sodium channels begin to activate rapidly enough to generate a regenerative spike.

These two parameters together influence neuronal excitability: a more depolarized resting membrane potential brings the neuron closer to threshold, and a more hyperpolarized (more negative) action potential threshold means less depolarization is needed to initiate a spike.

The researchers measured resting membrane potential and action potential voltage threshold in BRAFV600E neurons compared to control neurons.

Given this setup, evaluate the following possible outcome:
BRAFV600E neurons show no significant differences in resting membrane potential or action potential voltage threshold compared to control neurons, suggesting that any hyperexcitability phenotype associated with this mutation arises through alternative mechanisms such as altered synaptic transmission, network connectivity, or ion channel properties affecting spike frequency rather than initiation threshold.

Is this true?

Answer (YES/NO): NO